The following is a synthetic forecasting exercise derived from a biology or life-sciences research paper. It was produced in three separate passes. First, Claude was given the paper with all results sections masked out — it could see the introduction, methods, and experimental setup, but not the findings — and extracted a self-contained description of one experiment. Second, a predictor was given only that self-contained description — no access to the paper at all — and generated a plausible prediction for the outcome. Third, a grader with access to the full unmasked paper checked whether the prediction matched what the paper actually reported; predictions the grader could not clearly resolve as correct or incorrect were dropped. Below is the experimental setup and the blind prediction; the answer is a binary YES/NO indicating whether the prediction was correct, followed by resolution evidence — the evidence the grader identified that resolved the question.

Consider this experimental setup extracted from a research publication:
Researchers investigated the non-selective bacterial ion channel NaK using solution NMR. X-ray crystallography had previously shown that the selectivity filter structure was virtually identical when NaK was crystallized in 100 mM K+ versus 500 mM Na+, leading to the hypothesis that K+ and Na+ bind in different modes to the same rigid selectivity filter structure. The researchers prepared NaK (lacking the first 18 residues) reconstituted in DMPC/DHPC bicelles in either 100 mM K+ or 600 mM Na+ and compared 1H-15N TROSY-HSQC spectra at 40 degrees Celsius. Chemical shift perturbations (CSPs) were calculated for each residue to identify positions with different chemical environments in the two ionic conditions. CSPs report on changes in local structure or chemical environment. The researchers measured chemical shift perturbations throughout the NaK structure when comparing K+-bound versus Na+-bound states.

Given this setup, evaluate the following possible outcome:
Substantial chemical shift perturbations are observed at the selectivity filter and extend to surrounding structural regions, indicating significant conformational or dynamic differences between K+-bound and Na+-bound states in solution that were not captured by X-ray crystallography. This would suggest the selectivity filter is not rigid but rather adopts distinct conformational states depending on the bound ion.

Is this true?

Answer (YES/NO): YES